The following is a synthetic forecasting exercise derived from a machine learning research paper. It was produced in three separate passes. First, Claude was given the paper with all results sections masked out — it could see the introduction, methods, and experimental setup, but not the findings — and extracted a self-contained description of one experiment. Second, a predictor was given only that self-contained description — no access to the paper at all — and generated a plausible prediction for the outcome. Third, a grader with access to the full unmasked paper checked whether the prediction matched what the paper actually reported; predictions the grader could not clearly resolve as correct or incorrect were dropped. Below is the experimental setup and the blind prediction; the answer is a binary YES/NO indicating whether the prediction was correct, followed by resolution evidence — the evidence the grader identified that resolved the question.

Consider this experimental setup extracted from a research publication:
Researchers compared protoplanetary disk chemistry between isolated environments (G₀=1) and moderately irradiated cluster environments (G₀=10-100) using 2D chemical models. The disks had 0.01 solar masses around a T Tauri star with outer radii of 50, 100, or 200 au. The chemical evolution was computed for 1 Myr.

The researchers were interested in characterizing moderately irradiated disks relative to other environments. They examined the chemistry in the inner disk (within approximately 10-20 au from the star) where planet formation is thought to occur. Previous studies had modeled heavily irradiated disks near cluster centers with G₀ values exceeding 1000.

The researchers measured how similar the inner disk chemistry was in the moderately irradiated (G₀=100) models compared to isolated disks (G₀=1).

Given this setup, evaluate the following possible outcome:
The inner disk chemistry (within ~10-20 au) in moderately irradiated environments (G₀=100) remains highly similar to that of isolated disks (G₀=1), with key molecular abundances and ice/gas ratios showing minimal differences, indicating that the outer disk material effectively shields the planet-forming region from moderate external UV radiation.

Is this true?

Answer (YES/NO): YES